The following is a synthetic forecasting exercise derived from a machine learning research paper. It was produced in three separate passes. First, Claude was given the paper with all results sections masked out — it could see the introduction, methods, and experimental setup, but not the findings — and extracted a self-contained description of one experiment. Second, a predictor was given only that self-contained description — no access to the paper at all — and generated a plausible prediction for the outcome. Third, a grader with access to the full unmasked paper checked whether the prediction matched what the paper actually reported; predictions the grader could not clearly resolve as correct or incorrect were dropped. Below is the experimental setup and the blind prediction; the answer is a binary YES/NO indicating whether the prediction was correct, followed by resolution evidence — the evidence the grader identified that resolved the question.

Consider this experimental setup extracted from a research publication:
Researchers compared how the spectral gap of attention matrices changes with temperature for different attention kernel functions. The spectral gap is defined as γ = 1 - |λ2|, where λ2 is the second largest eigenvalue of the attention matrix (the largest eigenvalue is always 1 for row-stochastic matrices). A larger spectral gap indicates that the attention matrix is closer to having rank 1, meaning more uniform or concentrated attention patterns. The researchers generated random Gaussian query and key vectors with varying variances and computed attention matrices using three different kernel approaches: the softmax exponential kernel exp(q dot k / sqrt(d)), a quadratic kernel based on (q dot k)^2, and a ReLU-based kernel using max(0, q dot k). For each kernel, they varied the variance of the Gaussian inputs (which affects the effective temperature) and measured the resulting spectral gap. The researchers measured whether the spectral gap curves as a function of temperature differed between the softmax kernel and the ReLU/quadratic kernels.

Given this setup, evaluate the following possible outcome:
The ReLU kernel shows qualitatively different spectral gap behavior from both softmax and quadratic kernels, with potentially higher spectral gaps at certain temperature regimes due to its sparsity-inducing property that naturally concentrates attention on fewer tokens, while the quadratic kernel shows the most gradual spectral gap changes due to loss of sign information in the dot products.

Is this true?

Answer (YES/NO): NO